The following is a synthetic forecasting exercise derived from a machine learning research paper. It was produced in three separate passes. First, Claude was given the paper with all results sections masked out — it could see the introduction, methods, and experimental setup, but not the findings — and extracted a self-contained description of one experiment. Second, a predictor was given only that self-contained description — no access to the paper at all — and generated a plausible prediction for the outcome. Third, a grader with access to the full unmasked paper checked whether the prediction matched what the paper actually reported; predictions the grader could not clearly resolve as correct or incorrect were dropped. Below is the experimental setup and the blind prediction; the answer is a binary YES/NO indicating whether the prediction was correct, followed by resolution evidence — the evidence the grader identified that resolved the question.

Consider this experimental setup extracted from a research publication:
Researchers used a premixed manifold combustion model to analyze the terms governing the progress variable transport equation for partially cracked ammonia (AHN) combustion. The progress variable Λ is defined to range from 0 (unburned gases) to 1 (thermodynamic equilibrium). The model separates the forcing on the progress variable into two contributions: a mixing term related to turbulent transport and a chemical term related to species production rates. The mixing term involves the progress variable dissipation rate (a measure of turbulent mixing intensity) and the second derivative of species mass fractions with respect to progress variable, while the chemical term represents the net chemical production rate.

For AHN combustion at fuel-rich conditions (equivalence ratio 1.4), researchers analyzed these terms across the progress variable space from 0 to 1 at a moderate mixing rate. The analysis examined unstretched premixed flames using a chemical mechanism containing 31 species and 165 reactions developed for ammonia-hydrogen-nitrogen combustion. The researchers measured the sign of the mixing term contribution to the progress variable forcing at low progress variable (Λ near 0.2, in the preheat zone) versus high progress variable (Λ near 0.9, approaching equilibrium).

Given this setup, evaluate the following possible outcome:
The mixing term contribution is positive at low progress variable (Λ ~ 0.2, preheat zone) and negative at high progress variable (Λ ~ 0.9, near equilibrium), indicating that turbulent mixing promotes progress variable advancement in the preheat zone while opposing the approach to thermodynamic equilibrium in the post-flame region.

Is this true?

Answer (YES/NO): YES